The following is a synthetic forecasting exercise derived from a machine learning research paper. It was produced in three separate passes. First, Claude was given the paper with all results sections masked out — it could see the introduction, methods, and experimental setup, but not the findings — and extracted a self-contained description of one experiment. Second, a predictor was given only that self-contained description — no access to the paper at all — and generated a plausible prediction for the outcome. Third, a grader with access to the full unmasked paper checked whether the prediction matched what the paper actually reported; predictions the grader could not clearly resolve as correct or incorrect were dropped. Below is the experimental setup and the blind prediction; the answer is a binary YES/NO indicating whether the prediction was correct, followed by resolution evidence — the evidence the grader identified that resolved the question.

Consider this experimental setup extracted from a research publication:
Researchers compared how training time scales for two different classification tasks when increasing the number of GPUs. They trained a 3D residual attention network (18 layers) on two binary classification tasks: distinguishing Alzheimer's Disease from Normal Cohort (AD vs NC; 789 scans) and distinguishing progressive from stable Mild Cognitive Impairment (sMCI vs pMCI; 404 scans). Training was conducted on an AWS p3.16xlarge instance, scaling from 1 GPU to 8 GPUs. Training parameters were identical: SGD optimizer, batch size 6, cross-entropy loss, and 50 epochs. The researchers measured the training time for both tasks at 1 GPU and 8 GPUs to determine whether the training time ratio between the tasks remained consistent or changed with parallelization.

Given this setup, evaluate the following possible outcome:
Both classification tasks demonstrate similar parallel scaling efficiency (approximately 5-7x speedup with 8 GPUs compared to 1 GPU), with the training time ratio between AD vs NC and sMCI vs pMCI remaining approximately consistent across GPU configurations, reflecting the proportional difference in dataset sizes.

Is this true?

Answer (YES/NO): YES